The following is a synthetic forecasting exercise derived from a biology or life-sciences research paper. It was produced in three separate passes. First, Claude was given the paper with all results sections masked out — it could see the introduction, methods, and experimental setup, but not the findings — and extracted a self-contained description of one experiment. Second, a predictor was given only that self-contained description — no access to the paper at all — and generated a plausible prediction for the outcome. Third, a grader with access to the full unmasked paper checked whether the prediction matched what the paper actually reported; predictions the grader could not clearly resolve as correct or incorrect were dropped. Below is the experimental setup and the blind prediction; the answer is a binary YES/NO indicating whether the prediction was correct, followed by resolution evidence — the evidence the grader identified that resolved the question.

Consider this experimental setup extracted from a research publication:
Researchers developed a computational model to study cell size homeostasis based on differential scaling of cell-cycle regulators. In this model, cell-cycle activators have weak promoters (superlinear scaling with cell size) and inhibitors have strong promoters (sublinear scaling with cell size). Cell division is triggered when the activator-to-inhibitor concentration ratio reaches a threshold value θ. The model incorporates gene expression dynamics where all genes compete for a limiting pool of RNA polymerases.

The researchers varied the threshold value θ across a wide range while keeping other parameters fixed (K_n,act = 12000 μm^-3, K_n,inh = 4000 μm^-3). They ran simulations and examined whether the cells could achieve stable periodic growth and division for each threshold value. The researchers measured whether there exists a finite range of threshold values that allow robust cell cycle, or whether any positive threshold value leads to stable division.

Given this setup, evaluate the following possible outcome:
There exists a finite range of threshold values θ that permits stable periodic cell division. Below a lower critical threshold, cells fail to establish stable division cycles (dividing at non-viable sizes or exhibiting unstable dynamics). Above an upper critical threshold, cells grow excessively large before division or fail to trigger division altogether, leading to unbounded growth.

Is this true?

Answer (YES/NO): YES